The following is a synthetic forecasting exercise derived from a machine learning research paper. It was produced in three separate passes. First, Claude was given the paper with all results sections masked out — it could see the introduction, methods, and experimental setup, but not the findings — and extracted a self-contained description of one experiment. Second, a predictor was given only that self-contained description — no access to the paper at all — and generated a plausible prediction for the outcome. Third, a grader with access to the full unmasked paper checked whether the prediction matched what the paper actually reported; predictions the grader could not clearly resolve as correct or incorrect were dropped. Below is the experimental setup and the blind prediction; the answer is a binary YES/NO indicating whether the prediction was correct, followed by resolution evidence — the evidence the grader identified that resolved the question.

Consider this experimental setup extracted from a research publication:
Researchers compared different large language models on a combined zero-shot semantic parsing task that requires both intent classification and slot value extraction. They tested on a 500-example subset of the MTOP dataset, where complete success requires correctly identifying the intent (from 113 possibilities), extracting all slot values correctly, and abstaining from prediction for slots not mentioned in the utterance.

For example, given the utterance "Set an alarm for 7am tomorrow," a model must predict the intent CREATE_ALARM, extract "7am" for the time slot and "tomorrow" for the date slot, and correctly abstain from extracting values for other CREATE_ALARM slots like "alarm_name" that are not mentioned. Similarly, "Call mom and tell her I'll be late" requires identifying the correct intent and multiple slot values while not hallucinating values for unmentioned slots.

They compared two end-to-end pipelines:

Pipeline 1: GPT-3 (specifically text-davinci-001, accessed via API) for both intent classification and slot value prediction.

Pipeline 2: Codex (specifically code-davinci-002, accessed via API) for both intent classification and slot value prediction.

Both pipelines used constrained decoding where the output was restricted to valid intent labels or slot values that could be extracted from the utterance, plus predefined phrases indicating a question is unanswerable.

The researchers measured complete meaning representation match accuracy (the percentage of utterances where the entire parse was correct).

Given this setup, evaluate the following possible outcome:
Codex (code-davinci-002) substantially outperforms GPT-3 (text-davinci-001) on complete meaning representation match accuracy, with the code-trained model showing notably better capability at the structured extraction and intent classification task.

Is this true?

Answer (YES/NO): YES